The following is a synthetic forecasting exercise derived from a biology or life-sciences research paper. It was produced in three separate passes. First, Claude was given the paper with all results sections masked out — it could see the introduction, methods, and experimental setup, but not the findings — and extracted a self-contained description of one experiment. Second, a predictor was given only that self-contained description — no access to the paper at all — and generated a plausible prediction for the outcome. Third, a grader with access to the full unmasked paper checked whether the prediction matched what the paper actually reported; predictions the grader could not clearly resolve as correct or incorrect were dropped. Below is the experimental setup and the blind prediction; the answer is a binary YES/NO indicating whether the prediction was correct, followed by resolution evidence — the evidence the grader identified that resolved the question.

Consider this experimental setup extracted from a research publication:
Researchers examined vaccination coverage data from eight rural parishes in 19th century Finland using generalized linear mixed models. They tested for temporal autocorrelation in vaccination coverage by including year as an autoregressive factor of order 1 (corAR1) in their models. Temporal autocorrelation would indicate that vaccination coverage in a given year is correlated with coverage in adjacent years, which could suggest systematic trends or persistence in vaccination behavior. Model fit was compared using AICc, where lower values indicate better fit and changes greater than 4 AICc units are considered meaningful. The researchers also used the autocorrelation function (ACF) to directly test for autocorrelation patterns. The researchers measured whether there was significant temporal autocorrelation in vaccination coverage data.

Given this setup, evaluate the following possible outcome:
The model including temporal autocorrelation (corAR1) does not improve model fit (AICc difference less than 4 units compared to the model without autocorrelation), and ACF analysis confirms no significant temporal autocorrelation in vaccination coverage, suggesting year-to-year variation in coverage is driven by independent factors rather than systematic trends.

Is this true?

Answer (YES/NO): NO